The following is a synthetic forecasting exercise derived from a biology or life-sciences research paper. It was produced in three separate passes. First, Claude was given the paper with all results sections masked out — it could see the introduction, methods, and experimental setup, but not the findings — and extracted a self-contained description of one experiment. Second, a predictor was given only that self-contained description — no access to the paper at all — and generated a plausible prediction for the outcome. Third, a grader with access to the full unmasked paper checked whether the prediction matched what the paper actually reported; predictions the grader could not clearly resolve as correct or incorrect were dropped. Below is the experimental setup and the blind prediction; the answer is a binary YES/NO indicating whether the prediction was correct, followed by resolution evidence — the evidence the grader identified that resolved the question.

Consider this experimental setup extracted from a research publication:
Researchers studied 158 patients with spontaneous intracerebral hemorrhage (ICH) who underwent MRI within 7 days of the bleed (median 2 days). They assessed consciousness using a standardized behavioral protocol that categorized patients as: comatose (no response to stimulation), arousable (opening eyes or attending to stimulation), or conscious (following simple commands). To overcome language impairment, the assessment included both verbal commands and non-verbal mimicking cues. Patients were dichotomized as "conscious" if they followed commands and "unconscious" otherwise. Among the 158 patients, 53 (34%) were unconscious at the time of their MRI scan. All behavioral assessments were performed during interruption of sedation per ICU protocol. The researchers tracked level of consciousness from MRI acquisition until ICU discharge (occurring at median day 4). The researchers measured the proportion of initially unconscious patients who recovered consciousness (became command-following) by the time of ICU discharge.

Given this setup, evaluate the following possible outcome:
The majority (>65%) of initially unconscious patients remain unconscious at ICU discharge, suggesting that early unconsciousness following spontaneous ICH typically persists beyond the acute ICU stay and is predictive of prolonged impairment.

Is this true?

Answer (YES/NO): NO